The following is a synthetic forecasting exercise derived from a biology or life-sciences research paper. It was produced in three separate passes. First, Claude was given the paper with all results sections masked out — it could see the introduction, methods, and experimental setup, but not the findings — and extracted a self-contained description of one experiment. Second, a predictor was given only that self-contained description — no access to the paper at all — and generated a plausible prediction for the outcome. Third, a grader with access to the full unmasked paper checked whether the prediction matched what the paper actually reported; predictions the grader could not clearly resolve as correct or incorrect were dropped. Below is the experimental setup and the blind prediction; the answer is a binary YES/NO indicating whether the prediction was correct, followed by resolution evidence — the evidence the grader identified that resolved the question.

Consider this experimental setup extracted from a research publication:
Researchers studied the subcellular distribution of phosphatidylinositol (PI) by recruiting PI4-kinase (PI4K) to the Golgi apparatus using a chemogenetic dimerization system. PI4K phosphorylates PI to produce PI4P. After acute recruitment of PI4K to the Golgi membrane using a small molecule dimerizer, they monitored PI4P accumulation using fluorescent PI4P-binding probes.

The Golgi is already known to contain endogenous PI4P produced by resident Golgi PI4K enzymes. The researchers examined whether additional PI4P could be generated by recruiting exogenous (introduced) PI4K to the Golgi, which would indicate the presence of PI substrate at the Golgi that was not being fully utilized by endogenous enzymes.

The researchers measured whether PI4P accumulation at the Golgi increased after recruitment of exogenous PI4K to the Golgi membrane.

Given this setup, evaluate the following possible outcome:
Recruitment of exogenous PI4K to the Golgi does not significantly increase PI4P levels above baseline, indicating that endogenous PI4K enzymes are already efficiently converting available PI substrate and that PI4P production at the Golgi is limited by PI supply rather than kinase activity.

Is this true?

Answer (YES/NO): NO